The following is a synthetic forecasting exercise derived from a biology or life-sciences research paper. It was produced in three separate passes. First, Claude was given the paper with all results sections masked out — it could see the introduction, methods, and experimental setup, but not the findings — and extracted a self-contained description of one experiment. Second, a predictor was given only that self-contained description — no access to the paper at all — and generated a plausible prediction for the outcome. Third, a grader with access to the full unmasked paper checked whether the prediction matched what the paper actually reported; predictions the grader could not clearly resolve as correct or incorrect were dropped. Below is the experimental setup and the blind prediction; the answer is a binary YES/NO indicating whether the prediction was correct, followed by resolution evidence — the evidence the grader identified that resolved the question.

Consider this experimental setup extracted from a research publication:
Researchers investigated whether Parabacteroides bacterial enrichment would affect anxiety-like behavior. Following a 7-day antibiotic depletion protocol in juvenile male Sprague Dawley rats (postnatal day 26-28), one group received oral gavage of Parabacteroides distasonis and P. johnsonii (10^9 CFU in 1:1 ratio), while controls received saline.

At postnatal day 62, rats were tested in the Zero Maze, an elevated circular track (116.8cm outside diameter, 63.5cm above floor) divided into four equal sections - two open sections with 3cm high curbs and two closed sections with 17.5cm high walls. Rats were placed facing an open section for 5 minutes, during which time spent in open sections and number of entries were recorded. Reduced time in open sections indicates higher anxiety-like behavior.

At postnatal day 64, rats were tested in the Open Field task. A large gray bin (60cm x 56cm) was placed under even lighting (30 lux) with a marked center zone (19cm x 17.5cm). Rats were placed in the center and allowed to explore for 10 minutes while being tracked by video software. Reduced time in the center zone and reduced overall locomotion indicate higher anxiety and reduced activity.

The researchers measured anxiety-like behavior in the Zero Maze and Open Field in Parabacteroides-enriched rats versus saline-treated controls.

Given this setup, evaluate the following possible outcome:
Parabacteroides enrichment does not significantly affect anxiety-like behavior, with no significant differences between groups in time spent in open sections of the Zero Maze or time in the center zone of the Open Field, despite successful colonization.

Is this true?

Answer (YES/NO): YES